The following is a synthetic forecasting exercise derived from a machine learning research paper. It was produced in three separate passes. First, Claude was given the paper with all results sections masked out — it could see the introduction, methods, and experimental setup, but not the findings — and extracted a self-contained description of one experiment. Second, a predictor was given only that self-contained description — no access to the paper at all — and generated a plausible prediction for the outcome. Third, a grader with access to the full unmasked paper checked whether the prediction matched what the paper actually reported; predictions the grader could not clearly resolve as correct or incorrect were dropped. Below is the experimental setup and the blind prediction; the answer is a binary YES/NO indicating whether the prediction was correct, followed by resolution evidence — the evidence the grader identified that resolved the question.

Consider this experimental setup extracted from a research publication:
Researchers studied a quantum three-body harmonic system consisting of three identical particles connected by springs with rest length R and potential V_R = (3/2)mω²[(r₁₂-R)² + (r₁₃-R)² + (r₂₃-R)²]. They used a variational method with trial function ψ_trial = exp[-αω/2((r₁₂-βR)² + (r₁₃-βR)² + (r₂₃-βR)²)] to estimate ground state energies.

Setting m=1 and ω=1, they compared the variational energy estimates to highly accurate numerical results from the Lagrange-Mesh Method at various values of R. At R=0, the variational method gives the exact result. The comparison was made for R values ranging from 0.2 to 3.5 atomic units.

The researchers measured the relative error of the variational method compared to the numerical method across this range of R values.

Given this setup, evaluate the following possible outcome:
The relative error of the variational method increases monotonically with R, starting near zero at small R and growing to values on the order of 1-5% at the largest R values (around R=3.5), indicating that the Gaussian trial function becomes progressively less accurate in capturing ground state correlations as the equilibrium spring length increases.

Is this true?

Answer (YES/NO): NO